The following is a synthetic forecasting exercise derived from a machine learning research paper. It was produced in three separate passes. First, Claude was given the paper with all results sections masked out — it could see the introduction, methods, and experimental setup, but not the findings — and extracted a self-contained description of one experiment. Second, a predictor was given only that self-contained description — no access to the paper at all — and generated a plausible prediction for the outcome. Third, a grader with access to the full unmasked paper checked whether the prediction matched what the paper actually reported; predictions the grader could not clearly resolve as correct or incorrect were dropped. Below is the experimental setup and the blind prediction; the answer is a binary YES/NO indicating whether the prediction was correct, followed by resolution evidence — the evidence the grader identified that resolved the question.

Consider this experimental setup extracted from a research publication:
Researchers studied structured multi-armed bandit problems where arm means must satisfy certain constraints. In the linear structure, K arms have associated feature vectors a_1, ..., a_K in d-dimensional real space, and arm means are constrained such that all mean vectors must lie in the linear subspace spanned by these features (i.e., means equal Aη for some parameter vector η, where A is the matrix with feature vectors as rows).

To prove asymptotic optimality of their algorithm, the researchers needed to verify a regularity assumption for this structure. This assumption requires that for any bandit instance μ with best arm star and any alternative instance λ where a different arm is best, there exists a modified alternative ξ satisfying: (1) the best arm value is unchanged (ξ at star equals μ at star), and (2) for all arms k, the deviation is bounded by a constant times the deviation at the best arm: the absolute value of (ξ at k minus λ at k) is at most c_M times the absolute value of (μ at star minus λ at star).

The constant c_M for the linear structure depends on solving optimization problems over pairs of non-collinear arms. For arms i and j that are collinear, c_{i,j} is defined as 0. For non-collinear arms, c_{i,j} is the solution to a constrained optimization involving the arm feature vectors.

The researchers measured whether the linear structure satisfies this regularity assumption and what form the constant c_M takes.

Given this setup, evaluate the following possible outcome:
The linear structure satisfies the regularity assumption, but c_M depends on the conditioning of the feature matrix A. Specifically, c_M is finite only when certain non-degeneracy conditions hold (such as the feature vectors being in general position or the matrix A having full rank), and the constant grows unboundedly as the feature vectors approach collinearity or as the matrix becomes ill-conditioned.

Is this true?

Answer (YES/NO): NO